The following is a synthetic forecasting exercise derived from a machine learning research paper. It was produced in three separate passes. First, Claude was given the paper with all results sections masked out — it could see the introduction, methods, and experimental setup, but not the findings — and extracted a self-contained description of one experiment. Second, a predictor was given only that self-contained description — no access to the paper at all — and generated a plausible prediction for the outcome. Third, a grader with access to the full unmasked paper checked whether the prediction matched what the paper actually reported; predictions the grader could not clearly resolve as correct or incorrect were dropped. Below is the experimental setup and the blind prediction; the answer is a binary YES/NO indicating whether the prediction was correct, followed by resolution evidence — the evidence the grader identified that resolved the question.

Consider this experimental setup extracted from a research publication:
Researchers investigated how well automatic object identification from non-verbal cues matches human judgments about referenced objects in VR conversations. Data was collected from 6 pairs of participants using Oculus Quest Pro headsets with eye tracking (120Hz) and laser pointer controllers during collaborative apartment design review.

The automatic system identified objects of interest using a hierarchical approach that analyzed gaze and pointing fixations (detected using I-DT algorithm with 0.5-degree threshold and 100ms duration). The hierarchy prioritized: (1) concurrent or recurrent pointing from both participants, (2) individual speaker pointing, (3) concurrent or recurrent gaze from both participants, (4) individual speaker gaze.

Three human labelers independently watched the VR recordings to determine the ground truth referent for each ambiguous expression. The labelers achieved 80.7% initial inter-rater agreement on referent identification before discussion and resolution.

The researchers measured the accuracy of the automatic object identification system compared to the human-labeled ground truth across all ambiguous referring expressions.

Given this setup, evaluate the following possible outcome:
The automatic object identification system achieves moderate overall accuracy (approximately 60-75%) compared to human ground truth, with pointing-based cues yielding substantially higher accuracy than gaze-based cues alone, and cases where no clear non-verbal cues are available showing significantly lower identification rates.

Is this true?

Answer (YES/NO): NO